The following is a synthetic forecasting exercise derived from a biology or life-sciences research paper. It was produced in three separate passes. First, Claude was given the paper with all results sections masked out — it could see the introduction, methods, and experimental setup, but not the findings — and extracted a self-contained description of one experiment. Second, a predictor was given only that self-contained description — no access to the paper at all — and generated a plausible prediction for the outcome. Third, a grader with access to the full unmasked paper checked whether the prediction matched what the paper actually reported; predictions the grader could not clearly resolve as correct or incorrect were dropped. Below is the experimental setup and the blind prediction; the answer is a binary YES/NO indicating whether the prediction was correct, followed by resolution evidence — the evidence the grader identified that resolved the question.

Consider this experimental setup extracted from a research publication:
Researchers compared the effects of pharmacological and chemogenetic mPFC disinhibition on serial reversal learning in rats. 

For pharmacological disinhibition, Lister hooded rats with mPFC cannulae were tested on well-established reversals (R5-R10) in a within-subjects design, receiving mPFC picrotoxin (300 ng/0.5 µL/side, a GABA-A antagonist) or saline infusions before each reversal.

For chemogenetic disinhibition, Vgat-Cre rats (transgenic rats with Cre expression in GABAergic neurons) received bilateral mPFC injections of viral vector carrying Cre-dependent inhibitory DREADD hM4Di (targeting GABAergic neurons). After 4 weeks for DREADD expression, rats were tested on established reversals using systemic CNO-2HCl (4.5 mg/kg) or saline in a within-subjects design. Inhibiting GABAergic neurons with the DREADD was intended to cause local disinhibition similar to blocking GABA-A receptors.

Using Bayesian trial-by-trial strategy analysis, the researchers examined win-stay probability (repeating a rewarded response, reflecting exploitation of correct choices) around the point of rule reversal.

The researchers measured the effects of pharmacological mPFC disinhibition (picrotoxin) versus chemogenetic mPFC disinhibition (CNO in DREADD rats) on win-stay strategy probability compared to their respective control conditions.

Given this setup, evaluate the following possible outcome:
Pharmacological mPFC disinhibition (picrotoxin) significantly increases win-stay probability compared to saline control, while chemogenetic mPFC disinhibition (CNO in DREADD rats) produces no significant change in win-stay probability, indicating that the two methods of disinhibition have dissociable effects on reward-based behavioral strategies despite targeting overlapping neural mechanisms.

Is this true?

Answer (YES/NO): NO